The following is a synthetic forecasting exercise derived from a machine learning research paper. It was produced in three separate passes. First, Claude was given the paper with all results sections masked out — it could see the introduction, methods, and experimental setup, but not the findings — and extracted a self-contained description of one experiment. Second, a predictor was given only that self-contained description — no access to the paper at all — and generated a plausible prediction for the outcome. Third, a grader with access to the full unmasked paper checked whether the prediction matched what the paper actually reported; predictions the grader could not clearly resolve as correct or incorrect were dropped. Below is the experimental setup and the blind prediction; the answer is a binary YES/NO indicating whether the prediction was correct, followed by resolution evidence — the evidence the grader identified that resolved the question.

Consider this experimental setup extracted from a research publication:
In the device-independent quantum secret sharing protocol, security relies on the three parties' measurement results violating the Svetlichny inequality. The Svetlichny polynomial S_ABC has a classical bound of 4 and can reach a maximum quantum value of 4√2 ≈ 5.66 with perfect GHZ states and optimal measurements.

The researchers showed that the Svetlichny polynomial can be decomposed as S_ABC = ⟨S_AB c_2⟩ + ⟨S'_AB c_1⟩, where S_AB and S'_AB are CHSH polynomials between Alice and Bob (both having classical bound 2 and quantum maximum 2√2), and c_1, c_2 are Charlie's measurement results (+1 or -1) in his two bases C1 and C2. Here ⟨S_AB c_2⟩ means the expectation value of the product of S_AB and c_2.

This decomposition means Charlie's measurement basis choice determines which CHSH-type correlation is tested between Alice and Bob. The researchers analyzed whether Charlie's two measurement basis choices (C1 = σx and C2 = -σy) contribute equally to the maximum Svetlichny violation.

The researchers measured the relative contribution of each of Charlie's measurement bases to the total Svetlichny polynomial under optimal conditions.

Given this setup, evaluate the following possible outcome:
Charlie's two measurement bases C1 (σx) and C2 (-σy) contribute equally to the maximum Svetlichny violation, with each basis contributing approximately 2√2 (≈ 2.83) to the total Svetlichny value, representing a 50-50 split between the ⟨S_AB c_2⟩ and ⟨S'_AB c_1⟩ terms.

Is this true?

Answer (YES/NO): YES